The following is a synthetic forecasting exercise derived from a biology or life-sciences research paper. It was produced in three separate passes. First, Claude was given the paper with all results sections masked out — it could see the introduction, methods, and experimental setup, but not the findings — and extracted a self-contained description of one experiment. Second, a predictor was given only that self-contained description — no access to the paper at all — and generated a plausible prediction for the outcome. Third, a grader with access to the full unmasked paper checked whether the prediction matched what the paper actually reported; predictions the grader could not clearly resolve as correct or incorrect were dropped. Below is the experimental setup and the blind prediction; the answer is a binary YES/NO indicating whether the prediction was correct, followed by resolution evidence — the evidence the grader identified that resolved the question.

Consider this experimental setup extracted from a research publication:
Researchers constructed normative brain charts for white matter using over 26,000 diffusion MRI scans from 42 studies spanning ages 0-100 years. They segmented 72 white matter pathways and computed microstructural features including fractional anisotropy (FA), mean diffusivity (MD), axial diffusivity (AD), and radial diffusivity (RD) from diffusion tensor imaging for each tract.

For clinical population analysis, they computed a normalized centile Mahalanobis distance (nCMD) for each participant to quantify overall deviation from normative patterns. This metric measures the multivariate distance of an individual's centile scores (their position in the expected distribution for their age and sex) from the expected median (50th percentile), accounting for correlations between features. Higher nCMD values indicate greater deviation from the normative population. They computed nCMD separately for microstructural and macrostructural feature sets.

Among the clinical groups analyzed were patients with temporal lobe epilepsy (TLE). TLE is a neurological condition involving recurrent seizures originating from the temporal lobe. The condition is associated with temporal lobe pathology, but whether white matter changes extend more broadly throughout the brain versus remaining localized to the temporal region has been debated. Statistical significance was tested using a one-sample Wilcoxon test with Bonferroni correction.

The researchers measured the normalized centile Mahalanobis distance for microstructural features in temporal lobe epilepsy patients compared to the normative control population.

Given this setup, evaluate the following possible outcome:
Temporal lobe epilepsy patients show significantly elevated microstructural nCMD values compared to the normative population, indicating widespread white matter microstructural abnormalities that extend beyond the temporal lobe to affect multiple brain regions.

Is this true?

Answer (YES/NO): YES